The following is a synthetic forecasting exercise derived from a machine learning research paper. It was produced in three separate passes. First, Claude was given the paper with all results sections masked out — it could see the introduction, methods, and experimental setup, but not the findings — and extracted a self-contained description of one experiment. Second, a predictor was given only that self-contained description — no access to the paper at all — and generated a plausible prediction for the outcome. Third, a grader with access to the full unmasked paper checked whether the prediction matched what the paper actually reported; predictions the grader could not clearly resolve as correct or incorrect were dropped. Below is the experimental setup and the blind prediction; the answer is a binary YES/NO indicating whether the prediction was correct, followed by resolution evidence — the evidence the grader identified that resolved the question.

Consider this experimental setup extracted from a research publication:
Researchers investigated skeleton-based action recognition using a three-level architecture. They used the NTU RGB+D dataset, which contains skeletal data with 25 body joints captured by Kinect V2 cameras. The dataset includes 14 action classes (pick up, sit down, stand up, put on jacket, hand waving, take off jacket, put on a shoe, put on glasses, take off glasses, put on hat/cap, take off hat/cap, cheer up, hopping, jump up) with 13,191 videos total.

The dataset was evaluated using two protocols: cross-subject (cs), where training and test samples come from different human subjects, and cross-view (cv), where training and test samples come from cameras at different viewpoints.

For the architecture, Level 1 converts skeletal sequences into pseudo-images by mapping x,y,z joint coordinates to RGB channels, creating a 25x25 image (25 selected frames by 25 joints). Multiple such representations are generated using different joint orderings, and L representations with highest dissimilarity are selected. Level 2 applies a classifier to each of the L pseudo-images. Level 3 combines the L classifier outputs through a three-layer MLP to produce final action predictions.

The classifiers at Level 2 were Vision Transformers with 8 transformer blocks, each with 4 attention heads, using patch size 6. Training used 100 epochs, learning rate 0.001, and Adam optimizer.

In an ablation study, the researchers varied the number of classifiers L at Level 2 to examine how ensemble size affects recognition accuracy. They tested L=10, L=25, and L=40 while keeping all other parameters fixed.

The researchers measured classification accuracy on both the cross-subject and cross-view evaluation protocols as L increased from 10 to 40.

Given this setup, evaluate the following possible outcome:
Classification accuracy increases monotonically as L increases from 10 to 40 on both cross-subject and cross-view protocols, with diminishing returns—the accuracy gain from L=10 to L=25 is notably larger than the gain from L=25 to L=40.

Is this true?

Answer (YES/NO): NO